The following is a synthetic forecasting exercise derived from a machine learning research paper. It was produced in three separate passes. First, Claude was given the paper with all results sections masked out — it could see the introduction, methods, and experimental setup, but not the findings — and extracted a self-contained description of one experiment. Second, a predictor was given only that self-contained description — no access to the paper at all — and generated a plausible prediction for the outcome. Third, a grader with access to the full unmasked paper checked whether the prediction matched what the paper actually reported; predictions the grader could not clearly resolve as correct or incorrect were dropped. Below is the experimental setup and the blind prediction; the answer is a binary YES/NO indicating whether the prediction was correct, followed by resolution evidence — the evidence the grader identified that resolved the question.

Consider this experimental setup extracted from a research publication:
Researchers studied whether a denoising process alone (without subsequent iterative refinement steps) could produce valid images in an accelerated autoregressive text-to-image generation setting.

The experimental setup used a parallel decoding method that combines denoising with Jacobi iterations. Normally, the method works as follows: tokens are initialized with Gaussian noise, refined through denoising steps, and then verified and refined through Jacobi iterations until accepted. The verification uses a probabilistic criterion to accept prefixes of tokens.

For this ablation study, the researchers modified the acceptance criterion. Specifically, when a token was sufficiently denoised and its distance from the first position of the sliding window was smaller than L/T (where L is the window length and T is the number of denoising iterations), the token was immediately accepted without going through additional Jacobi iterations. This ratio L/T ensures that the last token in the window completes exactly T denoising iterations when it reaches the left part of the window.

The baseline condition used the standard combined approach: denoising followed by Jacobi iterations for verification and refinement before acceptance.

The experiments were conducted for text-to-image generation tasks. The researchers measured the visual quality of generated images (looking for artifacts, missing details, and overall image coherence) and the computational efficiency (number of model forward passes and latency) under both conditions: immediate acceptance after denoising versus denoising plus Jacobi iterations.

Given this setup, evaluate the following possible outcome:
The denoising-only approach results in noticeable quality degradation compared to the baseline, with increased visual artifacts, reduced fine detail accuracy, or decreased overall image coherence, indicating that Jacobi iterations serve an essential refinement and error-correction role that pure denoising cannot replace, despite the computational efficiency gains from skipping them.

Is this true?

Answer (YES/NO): YES